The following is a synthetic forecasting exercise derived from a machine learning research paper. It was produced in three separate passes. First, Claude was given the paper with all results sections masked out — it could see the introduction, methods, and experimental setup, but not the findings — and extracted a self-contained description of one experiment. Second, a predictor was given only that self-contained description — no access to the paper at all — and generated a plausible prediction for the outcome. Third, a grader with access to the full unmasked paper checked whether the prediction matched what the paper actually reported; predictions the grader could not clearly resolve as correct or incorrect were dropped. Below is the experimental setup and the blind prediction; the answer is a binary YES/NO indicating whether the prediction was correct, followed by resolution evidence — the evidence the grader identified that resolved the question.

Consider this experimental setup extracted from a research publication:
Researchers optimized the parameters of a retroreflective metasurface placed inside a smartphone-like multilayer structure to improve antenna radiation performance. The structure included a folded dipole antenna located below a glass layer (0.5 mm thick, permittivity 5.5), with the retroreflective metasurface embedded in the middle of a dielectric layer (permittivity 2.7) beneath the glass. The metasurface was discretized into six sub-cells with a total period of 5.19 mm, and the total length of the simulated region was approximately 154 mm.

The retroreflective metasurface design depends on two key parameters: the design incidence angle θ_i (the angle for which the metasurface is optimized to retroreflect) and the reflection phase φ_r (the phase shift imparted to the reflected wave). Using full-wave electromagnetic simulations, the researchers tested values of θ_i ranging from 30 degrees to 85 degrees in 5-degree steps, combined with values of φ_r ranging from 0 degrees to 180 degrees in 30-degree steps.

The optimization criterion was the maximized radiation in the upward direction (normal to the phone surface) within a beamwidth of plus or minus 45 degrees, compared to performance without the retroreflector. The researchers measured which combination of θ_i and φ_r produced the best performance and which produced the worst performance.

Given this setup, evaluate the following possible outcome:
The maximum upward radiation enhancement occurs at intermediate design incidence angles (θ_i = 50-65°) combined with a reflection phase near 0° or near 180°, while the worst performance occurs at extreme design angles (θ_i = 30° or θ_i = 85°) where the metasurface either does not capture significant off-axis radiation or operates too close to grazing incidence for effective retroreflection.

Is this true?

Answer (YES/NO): NO